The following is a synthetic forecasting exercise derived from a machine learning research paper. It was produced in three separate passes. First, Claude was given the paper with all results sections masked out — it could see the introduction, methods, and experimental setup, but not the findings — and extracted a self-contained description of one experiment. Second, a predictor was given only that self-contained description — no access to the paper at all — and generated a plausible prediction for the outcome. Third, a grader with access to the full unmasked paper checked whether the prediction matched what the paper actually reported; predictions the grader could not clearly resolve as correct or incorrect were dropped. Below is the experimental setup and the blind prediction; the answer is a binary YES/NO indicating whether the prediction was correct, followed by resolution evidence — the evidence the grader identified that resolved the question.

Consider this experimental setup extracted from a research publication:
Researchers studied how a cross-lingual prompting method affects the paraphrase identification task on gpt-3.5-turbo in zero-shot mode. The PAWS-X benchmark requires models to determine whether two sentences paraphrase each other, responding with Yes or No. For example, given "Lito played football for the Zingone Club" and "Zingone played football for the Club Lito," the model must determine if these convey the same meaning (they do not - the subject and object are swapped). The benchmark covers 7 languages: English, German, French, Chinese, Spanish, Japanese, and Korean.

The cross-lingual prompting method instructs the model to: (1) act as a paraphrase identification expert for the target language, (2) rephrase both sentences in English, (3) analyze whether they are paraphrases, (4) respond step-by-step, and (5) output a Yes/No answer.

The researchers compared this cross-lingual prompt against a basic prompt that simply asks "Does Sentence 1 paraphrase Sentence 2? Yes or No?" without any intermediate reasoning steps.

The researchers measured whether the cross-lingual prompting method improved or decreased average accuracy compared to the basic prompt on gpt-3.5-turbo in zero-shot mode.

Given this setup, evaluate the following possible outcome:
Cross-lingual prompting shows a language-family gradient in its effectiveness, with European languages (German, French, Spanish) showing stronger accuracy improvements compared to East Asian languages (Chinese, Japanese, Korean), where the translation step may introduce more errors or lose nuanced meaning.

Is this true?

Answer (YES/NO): NO